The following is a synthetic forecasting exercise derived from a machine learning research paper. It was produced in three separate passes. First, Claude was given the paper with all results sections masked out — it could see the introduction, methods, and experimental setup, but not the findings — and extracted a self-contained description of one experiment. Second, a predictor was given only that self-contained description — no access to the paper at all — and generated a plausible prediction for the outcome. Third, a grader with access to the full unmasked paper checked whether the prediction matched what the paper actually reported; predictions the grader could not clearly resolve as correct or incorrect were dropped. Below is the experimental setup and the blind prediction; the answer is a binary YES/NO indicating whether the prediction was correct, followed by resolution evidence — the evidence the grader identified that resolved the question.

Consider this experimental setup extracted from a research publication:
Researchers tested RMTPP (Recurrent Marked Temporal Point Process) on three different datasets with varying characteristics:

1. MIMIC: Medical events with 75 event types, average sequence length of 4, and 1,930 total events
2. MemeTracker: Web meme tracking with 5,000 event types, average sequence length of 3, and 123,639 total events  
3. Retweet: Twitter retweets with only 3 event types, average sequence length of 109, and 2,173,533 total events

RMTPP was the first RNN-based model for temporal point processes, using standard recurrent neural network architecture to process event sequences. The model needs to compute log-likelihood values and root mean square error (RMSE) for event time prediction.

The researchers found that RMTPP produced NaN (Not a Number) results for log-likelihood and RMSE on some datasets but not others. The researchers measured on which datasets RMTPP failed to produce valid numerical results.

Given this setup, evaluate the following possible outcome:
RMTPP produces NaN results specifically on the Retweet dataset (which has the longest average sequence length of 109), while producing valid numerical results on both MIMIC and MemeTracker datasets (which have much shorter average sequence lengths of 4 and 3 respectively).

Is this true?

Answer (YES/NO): NO